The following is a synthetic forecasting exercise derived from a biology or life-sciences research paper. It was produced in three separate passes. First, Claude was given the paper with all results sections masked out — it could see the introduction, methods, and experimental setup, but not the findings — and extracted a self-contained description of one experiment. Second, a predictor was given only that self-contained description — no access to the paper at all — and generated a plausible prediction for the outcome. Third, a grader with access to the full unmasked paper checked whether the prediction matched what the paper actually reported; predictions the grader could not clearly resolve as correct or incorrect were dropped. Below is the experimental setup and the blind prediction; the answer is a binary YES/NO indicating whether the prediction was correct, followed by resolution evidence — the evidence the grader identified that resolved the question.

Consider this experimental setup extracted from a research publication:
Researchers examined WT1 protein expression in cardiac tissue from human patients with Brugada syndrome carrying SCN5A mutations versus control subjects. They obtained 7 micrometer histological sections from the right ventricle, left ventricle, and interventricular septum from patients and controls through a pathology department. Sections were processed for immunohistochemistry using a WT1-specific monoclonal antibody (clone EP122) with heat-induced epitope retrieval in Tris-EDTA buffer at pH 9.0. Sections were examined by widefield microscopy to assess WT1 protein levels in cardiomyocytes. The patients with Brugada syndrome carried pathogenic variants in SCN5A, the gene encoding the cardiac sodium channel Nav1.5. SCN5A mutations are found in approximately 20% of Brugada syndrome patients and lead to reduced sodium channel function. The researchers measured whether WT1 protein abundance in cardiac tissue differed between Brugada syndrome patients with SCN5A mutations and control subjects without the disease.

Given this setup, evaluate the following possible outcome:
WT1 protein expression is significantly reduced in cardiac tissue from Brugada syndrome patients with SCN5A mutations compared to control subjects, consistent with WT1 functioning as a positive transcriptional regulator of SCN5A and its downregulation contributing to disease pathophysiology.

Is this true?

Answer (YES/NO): NO